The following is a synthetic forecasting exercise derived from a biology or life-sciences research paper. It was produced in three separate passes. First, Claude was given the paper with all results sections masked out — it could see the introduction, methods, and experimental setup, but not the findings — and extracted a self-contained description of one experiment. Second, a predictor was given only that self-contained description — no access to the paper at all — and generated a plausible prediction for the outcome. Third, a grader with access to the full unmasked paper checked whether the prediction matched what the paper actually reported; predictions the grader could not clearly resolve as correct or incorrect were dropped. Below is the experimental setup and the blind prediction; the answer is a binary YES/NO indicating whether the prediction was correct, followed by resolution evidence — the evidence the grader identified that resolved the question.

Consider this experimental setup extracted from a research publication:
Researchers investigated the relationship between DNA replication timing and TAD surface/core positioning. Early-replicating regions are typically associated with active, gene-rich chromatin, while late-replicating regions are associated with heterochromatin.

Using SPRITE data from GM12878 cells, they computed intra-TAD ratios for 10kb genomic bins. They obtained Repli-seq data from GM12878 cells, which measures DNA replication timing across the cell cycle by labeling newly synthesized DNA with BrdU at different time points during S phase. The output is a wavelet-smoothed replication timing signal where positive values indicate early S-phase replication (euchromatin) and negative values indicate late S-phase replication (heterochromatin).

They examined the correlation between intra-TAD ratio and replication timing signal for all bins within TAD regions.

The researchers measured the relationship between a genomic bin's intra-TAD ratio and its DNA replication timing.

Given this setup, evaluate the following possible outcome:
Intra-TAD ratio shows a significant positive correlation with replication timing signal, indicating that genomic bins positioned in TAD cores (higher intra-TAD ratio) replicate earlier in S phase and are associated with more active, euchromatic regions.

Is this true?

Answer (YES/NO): NO